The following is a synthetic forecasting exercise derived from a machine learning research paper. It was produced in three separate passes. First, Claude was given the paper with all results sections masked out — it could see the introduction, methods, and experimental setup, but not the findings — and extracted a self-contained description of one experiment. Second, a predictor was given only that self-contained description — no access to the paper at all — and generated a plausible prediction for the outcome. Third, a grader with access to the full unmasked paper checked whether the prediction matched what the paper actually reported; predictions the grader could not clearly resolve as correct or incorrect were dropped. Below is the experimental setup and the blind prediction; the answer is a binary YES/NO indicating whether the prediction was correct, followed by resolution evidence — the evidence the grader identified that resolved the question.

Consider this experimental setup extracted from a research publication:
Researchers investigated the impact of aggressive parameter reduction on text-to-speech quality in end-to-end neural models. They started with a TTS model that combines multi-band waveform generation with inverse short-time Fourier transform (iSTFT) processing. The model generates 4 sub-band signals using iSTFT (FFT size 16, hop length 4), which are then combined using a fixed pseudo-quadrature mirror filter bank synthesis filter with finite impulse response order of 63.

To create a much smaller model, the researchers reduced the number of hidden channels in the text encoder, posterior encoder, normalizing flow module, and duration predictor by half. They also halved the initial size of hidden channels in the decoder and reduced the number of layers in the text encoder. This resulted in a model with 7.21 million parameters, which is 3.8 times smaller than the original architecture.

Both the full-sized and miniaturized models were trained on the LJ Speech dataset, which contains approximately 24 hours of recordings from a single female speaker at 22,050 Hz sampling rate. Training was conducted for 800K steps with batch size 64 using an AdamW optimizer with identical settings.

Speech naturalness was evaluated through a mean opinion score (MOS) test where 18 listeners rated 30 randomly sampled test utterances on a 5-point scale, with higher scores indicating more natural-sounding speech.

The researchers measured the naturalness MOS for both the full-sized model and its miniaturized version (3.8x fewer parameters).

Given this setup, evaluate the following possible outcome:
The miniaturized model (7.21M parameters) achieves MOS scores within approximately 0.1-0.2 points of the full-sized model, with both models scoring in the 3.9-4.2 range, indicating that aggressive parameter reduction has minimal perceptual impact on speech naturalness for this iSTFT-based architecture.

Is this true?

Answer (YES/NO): NO